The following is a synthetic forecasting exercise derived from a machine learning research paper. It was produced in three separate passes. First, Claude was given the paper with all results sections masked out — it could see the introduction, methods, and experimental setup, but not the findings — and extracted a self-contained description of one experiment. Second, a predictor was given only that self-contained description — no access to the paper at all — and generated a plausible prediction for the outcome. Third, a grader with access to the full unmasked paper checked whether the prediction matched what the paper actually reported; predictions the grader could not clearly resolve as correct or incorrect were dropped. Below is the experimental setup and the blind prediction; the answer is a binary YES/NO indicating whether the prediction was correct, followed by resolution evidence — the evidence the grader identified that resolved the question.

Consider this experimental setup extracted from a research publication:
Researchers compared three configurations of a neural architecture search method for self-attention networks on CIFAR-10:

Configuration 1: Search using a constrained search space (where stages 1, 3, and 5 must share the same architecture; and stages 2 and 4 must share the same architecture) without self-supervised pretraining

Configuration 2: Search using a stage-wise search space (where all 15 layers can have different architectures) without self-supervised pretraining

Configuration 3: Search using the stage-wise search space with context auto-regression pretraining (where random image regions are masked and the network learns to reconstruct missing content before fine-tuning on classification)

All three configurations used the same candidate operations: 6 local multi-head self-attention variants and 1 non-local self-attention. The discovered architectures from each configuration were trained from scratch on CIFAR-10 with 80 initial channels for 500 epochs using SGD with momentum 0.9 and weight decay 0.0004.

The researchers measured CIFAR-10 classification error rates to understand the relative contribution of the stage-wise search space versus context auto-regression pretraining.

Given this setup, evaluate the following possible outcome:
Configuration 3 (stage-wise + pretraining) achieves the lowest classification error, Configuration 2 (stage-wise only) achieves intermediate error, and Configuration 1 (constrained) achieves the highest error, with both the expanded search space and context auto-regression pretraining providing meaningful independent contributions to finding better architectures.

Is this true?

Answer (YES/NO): YES